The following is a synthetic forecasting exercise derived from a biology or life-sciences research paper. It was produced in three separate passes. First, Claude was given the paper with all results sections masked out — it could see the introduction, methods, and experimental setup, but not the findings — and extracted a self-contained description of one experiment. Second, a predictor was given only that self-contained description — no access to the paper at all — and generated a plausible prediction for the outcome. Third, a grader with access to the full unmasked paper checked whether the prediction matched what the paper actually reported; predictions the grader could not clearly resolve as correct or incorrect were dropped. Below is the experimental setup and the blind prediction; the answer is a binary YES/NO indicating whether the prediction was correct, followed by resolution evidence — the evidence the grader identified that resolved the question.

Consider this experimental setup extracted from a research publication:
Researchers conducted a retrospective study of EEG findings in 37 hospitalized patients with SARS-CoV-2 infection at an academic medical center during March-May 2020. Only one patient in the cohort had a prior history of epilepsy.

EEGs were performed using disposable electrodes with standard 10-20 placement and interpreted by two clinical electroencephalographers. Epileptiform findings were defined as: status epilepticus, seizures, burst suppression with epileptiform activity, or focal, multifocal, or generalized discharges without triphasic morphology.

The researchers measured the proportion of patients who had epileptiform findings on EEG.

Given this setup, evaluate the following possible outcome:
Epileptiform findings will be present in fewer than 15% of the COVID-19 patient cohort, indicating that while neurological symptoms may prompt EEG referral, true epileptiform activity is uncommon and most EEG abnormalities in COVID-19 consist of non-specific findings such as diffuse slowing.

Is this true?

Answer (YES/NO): NO